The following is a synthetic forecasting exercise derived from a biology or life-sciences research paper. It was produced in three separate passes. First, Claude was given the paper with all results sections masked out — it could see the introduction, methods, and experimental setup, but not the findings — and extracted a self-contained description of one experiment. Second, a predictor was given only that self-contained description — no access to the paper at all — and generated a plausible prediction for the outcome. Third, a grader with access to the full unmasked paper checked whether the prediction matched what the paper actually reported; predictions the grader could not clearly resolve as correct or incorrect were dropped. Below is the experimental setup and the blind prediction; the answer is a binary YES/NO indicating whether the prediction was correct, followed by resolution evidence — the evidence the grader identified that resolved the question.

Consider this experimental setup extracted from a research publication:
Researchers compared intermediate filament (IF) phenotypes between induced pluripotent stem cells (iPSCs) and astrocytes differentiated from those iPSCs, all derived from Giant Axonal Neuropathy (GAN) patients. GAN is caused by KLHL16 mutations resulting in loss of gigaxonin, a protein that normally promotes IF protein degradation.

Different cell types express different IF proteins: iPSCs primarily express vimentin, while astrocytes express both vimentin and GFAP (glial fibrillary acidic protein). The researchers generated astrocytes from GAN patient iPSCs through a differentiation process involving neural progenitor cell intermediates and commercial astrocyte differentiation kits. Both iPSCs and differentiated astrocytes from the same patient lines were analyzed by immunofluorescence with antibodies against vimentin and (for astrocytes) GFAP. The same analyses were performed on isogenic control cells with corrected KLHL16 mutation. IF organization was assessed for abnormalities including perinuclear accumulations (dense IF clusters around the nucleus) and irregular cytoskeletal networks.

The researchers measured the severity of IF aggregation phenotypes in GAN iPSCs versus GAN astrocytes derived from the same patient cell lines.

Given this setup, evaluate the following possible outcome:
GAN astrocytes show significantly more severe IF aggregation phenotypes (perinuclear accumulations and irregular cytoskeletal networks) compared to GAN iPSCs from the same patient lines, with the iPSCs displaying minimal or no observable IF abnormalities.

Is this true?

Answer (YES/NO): YES